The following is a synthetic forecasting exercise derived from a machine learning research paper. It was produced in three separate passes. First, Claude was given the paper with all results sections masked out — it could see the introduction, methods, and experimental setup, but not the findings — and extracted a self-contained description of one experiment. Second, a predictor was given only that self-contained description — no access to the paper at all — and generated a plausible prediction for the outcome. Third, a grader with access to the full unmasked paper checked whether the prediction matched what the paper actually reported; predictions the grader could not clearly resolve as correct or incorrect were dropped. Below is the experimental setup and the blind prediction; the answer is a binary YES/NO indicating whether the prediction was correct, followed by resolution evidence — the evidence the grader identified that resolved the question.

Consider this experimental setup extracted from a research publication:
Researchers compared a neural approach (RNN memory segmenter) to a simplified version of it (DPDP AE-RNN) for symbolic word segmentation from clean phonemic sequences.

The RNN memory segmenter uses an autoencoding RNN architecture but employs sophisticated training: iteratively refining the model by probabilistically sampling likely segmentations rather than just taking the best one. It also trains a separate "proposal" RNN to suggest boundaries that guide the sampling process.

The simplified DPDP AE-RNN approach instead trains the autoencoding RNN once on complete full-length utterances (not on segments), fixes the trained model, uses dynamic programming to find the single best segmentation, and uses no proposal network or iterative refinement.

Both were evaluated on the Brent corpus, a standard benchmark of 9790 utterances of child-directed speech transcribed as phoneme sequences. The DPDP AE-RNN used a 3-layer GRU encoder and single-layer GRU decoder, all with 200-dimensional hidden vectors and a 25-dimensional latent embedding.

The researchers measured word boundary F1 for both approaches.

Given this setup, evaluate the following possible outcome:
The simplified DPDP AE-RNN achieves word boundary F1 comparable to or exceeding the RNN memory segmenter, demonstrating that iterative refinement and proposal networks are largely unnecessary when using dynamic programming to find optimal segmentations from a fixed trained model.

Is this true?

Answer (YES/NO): NO